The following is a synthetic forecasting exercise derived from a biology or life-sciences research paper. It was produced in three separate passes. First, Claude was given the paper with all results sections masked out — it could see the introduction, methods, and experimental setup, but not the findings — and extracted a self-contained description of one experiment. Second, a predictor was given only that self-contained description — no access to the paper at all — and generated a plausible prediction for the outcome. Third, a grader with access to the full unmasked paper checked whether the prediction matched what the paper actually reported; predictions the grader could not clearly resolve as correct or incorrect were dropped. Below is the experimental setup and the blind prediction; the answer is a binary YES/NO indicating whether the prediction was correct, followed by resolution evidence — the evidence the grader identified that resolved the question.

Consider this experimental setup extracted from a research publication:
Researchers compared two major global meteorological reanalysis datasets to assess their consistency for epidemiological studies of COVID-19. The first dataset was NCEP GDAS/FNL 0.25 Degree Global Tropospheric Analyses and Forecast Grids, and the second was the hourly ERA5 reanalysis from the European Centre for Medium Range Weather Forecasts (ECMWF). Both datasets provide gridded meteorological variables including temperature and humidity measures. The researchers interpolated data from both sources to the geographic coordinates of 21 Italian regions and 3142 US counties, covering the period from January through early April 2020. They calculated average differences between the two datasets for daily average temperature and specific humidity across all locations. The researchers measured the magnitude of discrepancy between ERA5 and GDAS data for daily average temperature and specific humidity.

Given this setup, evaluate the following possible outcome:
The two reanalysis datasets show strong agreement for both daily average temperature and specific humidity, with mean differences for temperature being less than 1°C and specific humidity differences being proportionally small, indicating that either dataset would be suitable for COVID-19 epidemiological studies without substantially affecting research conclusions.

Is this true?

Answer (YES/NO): NO